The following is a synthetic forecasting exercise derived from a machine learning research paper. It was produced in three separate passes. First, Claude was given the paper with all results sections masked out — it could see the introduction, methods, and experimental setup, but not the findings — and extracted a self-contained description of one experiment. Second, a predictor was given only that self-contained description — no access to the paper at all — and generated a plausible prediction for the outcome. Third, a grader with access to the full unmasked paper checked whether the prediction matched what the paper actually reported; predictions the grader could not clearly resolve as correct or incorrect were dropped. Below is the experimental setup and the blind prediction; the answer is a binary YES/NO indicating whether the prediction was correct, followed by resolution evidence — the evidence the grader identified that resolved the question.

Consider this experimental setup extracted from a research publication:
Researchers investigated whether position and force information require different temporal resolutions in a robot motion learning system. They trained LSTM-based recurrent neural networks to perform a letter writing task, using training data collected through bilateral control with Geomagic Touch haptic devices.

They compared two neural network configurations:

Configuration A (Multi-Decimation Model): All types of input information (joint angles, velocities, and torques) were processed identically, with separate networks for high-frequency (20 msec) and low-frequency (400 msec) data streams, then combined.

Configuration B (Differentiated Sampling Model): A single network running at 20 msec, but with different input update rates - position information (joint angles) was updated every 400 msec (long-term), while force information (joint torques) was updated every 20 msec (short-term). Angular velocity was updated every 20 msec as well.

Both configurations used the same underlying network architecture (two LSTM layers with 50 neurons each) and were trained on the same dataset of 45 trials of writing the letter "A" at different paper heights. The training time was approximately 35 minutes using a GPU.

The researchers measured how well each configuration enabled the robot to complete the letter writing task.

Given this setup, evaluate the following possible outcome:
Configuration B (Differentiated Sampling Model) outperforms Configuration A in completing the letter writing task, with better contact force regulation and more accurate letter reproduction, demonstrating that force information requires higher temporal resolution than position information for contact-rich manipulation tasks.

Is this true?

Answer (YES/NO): YES